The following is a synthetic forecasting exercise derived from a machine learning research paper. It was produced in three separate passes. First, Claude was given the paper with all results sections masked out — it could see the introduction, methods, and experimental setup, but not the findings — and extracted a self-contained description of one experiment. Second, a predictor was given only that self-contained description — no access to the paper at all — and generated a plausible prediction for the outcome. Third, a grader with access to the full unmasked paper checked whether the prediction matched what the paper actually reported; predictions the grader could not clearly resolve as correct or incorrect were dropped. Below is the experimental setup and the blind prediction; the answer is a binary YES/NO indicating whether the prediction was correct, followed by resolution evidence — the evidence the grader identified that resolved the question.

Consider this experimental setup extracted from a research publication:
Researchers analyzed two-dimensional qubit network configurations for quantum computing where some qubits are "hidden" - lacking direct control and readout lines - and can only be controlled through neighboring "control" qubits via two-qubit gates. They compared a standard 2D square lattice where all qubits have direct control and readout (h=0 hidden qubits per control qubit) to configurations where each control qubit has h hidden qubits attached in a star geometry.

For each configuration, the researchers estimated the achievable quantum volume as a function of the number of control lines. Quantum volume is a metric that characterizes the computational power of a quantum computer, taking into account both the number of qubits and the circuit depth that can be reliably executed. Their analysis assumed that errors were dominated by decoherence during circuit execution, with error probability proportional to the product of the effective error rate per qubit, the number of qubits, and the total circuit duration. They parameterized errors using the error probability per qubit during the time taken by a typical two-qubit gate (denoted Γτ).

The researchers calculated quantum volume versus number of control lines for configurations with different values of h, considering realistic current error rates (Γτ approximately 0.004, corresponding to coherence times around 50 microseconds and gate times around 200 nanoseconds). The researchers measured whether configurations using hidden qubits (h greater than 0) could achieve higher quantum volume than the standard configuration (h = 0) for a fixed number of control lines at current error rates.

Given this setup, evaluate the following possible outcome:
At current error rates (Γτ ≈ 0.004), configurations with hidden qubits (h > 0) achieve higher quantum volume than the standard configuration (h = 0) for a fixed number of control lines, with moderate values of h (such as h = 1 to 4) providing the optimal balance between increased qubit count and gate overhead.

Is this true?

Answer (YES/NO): NO